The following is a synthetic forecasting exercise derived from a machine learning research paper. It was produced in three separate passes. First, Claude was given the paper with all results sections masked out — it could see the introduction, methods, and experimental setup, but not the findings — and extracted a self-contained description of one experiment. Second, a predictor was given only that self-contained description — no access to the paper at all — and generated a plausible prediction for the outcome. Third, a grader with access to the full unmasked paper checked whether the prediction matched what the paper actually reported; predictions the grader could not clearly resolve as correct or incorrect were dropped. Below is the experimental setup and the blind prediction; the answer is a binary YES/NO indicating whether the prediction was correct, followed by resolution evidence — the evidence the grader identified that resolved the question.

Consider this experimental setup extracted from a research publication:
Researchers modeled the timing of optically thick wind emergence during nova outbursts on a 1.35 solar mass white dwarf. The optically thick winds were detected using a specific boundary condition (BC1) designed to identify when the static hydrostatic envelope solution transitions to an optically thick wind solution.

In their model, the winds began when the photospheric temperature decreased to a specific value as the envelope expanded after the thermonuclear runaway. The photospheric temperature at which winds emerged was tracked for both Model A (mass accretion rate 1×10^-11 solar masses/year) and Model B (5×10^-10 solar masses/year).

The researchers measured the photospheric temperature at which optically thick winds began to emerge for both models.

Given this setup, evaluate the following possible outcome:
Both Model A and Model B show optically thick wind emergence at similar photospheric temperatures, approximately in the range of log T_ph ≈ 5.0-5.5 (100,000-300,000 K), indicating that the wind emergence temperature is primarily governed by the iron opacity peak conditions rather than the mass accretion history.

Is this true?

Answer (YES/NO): YES